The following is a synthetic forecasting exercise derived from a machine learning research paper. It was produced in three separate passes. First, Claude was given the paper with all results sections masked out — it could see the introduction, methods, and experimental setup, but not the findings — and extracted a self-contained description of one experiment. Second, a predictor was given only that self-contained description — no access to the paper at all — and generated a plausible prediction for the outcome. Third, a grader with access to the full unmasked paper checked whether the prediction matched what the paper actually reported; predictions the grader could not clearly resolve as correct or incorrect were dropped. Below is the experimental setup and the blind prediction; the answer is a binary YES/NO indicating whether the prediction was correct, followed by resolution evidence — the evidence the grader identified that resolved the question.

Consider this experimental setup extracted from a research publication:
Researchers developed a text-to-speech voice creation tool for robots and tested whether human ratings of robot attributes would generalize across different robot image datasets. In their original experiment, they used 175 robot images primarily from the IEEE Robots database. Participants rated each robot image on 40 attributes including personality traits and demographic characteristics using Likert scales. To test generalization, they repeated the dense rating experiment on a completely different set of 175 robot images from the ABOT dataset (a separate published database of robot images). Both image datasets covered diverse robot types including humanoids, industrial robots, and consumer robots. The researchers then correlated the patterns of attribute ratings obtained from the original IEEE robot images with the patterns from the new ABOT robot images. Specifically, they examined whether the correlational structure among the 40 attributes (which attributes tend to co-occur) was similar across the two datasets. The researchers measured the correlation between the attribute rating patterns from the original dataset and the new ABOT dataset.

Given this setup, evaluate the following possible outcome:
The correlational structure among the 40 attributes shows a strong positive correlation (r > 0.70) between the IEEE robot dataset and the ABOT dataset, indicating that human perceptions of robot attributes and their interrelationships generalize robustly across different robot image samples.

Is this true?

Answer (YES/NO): YES